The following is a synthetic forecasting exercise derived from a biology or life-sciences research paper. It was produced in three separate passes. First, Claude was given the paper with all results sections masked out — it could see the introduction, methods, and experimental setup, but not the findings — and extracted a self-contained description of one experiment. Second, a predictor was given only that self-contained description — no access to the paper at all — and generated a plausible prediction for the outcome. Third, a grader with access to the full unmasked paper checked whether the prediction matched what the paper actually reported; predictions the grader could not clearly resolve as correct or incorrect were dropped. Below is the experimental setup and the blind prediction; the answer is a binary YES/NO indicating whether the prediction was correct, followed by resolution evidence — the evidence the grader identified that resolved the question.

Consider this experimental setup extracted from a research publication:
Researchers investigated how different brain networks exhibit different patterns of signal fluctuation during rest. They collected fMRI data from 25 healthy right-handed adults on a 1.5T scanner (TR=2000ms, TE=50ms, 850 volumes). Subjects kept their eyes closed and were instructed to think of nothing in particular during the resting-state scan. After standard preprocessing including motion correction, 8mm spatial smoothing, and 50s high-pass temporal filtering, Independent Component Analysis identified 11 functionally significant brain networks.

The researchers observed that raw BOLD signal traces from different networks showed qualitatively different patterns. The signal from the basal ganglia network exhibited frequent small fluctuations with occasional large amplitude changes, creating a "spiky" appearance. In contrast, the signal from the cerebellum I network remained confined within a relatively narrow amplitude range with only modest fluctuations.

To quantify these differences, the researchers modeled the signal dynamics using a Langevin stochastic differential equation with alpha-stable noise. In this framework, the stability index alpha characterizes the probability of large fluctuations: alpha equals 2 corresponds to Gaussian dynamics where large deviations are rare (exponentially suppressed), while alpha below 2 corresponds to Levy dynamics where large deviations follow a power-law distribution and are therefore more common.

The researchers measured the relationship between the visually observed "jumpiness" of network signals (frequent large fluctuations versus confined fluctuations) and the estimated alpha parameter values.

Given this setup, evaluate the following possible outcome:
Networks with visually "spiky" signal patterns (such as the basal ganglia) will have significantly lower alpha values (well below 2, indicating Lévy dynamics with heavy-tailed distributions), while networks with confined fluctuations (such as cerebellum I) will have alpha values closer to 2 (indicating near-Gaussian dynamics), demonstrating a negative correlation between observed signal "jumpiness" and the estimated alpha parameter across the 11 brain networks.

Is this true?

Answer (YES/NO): YES